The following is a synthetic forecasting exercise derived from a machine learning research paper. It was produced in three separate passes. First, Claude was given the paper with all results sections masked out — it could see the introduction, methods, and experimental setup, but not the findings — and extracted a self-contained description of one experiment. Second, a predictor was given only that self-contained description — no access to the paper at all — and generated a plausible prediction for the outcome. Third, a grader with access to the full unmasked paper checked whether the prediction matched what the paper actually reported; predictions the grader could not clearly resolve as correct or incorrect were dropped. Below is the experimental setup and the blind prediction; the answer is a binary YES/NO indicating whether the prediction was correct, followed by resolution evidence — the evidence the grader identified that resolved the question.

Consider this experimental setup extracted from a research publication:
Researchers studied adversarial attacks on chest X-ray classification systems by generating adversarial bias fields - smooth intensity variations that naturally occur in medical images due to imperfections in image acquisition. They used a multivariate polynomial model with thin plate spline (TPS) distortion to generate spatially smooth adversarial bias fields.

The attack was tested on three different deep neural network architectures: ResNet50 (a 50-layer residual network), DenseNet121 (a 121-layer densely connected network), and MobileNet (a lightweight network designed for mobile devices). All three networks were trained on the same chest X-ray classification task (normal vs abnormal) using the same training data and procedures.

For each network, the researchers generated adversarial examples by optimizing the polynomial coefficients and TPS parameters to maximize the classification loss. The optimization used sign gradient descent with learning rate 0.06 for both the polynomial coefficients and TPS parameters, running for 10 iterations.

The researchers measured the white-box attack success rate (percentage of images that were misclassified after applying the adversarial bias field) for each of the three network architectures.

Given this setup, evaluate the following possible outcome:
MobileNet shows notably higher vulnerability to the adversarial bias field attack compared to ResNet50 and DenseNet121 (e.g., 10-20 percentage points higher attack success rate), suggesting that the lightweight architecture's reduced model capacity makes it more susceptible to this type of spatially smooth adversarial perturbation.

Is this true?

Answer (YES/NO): NO